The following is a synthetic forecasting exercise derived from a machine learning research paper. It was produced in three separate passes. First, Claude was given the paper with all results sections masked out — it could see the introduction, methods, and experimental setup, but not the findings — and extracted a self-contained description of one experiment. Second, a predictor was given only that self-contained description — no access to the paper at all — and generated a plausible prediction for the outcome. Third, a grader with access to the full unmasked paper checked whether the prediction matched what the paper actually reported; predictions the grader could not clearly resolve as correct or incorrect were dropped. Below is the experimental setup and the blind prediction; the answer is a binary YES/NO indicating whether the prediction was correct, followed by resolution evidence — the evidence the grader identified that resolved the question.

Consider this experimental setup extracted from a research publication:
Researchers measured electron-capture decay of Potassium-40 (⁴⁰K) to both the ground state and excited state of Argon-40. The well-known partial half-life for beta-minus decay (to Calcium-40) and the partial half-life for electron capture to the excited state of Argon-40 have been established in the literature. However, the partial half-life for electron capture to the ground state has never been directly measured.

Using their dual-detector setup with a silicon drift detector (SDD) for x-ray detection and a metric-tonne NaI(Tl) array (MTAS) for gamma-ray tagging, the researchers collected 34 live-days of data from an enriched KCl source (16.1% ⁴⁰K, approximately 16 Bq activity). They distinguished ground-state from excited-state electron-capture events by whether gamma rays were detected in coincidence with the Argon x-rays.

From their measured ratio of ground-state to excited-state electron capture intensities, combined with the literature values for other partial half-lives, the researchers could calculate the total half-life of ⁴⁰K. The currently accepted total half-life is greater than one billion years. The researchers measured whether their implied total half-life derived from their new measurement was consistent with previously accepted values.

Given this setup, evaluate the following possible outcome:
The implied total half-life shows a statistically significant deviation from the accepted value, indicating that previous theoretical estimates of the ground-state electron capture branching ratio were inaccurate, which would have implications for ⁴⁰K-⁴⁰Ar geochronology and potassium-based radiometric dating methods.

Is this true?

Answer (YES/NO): NO